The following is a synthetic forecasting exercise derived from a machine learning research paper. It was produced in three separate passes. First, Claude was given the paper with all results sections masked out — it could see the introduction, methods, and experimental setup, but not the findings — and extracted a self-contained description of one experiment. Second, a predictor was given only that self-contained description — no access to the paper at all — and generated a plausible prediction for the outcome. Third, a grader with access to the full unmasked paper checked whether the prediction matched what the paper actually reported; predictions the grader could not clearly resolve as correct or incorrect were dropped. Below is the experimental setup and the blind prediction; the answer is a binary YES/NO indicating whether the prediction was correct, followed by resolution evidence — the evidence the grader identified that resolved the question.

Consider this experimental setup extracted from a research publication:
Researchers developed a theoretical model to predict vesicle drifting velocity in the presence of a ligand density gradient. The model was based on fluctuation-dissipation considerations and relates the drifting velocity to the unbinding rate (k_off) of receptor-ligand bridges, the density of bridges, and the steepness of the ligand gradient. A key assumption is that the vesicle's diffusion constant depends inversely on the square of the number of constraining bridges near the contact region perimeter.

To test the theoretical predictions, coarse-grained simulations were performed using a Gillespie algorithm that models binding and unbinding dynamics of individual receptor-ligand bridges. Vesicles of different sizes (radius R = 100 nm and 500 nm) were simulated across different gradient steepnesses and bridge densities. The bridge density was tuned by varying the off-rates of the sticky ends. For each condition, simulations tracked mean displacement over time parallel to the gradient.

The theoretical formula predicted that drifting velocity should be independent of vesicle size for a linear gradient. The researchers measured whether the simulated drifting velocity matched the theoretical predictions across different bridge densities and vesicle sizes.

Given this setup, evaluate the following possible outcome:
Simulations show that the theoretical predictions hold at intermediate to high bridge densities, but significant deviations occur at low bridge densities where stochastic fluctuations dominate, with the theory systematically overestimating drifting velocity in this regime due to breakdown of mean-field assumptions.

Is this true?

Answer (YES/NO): NO